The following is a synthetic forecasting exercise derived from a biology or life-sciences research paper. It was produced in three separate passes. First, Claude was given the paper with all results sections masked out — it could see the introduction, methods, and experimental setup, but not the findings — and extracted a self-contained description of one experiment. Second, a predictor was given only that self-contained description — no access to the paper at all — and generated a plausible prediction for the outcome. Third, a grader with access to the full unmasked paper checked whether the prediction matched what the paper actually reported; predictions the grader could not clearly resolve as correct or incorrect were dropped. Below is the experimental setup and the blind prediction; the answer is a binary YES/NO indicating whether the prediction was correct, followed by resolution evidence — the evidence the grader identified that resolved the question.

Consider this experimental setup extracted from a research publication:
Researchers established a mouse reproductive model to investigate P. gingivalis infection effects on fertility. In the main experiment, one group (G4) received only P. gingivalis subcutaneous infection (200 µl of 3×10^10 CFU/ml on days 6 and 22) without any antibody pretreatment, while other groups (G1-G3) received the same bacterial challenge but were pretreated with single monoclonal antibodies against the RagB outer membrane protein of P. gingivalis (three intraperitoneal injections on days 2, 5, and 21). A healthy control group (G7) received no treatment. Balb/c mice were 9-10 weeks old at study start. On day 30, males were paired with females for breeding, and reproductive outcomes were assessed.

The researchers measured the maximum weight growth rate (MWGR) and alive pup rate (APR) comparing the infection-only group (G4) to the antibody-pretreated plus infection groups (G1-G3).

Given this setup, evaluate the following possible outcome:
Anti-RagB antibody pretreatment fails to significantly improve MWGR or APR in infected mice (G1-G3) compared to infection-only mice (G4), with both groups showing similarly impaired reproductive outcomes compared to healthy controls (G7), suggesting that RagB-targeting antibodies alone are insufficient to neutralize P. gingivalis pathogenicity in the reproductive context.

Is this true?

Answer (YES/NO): NO